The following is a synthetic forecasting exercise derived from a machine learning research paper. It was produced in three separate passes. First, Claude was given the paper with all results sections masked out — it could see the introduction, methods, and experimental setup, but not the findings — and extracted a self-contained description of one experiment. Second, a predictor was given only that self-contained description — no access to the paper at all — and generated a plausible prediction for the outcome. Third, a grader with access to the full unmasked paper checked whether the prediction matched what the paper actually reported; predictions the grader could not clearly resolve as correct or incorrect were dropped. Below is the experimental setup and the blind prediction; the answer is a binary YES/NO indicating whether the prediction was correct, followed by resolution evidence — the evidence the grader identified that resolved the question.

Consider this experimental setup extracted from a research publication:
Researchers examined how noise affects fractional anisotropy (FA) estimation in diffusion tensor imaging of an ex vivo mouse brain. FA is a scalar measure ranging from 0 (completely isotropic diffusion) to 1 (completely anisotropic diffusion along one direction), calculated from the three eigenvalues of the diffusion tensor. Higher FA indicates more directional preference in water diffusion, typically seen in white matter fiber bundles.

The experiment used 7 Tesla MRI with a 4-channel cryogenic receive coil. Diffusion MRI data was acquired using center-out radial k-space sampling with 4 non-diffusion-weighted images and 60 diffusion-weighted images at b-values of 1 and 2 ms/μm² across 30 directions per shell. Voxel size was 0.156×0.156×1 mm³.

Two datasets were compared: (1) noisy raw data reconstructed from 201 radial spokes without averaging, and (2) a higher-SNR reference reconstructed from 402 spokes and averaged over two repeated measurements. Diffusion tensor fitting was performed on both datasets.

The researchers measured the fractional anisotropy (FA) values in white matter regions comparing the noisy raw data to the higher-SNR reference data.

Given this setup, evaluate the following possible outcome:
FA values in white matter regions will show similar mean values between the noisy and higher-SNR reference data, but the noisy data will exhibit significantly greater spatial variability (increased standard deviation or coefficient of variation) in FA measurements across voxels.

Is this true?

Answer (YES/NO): NO